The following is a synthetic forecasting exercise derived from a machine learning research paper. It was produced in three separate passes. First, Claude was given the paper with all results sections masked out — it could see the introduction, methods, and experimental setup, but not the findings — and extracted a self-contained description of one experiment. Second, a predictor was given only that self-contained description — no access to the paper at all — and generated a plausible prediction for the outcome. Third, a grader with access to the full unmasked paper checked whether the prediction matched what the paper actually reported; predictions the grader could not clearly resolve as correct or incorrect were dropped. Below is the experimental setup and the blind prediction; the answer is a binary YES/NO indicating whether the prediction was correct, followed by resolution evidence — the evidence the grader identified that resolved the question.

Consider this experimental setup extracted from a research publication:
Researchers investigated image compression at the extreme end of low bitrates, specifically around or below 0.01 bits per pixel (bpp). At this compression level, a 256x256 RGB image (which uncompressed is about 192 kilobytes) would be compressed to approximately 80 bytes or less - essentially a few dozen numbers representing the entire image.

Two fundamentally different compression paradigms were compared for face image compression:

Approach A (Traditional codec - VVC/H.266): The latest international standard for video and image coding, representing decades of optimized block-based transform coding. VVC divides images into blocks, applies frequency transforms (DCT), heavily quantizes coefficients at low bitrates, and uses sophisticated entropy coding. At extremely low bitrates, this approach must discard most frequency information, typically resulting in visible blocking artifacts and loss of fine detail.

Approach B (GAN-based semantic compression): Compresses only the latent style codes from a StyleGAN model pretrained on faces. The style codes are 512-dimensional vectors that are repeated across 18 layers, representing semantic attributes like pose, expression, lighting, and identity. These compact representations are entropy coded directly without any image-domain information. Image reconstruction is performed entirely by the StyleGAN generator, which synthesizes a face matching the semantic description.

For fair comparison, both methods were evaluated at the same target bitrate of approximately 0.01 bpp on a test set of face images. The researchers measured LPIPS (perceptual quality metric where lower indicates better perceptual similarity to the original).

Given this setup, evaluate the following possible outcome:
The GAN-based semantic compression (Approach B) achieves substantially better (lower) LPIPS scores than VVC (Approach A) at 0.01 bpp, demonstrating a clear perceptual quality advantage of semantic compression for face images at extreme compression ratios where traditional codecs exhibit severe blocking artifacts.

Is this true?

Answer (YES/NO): YES